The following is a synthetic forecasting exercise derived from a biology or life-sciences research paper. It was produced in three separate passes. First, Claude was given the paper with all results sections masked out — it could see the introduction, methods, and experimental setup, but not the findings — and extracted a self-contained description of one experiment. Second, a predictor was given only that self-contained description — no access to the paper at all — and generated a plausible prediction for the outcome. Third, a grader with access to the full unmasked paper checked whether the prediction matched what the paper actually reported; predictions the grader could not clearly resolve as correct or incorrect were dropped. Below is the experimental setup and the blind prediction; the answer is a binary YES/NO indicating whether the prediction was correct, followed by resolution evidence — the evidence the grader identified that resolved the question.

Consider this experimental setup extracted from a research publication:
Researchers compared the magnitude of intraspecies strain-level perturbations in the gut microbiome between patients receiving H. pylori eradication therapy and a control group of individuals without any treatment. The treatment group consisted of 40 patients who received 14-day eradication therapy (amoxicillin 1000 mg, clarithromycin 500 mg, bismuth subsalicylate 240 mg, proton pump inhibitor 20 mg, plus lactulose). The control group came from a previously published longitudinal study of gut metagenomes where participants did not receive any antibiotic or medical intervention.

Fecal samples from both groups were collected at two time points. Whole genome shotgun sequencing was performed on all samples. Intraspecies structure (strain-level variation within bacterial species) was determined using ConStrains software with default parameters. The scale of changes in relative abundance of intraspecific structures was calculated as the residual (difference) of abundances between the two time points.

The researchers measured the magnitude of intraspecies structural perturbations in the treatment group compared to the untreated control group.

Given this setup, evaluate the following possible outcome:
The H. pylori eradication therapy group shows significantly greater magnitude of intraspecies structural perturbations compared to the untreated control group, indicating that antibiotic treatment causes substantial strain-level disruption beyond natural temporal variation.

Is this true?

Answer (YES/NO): YES